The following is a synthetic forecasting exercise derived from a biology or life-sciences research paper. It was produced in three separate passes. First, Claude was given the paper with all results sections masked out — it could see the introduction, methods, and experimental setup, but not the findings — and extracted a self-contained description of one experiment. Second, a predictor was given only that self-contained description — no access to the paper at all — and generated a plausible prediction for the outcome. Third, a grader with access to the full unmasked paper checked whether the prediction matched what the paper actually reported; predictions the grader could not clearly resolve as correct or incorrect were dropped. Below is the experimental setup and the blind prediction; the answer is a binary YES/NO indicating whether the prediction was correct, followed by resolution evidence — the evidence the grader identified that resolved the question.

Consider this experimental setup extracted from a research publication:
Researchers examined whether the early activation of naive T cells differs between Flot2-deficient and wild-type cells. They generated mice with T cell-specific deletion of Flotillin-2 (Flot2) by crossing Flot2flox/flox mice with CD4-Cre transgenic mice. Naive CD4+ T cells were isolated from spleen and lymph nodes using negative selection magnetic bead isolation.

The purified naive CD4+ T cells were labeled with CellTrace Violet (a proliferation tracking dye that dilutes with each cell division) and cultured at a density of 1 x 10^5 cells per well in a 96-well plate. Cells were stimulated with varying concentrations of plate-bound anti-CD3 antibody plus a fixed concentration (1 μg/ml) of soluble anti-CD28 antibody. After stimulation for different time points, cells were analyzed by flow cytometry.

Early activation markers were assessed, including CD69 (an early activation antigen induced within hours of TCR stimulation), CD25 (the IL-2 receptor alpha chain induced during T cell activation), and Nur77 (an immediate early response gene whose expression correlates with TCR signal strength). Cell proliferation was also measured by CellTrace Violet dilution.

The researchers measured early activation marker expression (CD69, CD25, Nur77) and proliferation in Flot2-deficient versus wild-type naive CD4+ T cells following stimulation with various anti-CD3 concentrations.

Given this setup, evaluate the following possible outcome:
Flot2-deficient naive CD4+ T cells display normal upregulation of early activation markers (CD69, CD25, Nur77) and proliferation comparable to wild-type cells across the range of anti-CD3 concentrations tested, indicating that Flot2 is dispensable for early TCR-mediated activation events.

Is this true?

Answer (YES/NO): NO